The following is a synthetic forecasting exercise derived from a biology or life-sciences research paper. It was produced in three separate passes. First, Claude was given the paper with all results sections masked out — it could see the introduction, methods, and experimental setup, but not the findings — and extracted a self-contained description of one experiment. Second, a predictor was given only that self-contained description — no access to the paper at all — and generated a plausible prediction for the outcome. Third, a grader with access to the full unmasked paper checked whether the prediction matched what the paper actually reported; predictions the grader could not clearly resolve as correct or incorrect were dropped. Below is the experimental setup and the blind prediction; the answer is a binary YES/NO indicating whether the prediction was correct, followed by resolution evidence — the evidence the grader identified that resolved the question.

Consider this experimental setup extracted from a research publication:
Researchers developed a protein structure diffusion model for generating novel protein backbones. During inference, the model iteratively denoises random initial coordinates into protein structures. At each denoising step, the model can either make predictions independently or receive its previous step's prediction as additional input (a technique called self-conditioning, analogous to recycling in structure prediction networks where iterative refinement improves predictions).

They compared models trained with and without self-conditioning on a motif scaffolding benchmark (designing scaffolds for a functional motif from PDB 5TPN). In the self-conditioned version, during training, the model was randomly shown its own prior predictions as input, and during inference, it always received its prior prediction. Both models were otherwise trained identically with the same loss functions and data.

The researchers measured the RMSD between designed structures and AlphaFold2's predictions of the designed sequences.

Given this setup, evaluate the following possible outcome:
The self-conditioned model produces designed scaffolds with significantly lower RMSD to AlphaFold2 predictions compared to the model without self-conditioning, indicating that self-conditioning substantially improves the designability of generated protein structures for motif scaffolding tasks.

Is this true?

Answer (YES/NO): YES